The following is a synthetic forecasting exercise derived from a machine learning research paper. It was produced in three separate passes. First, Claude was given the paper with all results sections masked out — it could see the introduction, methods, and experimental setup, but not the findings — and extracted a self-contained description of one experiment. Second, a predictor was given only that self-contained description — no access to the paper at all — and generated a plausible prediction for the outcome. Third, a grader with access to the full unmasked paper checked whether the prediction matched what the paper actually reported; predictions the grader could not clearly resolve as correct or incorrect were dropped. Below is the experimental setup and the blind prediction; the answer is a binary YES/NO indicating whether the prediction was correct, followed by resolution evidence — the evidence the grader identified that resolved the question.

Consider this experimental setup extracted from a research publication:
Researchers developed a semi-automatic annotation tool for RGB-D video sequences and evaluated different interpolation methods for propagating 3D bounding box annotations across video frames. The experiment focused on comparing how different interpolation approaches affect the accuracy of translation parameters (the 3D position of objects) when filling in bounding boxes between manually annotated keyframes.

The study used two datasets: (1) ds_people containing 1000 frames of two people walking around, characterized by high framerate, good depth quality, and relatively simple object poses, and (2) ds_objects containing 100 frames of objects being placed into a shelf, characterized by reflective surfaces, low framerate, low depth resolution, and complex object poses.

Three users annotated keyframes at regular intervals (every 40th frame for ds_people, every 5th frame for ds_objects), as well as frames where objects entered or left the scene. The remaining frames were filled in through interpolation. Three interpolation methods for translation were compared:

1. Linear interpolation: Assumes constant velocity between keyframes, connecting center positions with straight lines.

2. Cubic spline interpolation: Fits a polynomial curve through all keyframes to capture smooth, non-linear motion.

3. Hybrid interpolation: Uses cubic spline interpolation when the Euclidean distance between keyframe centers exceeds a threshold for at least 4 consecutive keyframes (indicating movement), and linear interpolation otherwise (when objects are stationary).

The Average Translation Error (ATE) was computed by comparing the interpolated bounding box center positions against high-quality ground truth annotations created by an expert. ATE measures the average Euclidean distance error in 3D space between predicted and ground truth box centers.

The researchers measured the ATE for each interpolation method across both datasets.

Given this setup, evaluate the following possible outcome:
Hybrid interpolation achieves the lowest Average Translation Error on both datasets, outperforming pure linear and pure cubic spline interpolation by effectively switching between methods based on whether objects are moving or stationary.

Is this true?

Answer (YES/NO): YES